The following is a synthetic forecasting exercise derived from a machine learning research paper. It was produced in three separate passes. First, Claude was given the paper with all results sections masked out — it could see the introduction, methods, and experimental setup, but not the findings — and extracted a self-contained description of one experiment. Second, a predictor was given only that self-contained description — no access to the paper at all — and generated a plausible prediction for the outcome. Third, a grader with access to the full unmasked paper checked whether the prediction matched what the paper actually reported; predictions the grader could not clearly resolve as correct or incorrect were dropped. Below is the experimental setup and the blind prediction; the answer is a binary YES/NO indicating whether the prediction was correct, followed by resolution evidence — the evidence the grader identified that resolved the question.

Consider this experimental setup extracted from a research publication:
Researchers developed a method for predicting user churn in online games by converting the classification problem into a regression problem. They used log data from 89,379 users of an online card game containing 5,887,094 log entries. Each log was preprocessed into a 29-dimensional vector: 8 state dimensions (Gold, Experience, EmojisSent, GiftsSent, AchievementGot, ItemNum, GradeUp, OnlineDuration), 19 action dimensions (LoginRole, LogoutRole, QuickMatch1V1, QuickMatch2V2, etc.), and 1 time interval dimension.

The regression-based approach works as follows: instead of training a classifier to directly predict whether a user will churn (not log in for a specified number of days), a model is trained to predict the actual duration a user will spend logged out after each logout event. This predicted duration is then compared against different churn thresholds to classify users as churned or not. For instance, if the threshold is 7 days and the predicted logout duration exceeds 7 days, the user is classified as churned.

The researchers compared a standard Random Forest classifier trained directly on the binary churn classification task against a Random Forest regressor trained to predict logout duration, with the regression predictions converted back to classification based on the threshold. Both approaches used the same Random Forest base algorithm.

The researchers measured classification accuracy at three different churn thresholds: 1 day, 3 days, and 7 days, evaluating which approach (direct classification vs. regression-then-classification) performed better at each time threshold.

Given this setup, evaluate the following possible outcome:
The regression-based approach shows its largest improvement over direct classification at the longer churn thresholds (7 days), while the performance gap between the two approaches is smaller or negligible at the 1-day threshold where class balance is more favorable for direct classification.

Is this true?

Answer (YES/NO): NO